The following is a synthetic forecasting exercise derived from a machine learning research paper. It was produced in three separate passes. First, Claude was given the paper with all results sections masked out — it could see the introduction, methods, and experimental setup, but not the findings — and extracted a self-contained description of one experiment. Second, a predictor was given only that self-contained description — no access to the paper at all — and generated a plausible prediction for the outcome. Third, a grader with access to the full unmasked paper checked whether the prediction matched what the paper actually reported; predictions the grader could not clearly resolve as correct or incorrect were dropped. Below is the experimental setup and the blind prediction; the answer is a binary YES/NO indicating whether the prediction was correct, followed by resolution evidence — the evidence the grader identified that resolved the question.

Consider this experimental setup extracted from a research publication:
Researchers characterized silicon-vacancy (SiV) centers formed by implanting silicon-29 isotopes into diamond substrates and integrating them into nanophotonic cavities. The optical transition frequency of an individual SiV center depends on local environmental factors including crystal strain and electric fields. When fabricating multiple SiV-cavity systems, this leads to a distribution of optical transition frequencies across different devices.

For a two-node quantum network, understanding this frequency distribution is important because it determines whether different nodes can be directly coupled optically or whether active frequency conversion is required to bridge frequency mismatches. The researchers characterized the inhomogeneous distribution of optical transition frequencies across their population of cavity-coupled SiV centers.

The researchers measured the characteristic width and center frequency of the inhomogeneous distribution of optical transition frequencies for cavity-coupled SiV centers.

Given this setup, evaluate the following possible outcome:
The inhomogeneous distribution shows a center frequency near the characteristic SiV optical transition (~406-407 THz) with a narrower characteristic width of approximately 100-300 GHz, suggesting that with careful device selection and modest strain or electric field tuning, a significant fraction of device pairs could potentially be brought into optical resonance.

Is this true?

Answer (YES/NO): YES